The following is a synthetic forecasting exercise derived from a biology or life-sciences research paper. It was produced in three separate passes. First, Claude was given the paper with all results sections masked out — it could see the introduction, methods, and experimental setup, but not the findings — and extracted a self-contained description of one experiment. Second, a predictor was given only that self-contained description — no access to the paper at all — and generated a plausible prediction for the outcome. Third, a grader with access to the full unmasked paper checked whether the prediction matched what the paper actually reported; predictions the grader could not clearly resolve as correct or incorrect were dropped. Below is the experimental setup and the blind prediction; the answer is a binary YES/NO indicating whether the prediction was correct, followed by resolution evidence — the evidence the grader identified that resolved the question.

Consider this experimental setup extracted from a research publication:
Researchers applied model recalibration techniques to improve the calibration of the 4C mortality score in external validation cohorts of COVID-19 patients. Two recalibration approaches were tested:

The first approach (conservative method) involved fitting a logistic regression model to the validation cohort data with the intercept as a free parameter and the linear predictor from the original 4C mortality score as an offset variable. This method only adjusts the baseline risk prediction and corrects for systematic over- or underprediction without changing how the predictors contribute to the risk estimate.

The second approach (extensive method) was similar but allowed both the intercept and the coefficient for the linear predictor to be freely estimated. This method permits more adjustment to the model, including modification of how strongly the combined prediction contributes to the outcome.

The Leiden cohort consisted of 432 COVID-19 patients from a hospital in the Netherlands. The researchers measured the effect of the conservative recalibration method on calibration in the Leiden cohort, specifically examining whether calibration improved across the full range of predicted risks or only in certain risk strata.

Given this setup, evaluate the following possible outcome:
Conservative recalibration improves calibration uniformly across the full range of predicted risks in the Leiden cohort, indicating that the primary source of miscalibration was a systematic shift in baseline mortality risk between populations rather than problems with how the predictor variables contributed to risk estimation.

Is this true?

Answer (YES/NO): NO